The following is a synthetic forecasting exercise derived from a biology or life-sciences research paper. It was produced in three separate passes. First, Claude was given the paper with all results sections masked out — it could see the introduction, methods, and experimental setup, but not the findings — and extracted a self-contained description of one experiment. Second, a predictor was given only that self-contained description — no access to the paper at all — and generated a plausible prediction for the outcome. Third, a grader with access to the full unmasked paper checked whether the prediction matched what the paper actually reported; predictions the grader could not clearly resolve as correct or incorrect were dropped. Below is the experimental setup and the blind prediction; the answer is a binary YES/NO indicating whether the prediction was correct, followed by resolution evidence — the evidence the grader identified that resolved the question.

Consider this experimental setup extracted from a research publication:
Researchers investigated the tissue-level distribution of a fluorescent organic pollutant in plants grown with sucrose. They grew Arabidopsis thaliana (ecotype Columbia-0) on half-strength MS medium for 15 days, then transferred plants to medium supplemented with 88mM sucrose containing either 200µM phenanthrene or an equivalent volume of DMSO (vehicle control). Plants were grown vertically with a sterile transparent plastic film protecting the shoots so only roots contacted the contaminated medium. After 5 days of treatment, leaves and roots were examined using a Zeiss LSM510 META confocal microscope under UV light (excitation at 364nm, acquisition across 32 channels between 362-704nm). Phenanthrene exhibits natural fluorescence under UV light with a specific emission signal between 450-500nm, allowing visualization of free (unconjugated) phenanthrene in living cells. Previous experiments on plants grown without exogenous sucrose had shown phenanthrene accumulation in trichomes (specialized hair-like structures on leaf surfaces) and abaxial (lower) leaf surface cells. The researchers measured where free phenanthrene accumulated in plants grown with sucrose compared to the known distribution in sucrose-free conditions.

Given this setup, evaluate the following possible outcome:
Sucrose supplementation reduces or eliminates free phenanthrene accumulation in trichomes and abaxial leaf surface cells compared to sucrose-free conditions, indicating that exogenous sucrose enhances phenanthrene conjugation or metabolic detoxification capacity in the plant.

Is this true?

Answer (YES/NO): NO